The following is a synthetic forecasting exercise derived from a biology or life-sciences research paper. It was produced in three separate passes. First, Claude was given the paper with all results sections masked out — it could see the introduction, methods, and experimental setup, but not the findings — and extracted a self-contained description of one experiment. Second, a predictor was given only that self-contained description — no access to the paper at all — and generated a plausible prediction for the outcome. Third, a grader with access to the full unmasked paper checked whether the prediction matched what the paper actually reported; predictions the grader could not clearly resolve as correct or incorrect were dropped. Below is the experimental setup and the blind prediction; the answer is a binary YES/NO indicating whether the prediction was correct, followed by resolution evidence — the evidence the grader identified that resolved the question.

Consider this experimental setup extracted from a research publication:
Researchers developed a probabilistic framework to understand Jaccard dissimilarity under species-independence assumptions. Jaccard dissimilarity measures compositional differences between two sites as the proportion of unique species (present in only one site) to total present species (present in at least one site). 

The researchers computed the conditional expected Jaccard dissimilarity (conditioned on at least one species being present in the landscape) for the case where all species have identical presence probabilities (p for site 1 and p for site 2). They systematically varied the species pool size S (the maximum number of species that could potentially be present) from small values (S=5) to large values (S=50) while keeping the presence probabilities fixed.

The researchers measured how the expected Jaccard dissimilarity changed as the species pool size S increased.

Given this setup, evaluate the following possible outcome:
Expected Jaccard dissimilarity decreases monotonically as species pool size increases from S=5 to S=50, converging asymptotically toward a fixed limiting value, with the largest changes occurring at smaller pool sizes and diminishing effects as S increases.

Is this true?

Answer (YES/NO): NO